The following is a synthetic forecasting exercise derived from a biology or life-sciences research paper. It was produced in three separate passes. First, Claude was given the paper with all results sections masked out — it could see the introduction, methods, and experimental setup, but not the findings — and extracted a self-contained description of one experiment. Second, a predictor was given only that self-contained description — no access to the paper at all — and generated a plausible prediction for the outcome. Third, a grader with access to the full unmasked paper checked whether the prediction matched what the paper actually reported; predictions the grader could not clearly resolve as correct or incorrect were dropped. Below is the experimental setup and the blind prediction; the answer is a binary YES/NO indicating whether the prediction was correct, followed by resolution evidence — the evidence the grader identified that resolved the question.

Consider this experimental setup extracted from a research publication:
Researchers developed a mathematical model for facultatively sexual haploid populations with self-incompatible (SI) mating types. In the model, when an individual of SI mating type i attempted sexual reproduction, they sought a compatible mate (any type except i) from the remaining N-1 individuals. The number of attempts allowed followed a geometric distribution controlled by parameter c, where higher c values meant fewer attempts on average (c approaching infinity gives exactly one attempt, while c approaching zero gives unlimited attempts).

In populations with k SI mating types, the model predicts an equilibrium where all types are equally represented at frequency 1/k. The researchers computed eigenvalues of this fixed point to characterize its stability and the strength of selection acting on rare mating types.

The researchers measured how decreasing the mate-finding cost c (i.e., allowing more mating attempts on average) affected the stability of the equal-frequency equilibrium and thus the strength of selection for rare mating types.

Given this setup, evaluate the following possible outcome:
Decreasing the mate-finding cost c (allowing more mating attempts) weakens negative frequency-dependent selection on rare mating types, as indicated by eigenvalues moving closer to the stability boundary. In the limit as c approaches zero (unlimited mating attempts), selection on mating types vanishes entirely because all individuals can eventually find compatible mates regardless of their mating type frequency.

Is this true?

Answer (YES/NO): NO